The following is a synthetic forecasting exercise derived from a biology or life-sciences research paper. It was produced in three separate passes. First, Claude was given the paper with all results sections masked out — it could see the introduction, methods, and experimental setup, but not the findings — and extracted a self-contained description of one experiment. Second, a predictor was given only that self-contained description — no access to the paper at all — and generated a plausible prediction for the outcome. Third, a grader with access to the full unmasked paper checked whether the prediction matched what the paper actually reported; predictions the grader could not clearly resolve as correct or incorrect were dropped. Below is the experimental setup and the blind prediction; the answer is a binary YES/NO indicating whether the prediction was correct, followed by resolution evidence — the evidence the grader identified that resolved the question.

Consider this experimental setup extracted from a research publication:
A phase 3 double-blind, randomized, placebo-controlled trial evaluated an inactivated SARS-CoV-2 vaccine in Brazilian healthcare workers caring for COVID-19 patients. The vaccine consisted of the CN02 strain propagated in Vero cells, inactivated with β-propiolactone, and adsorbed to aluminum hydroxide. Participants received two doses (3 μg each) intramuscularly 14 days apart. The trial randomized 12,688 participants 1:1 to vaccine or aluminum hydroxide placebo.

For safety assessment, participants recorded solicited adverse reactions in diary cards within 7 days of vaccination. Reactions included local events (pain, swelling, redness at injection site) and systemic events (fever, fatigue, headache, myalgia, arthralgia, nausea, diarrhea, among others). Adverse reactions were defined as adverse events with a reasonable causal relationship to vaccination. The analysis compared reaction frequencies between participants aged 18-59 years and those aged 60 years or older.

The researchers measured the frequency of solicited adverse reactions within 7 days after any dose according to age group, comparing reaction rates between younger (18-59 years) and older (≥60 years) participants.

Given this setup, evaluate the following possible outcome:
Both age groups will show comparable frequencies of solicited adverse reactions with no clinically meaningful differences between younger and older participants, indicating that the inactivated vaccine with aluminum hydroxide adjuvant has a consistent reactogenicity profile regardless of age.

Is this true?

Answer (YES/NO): NO